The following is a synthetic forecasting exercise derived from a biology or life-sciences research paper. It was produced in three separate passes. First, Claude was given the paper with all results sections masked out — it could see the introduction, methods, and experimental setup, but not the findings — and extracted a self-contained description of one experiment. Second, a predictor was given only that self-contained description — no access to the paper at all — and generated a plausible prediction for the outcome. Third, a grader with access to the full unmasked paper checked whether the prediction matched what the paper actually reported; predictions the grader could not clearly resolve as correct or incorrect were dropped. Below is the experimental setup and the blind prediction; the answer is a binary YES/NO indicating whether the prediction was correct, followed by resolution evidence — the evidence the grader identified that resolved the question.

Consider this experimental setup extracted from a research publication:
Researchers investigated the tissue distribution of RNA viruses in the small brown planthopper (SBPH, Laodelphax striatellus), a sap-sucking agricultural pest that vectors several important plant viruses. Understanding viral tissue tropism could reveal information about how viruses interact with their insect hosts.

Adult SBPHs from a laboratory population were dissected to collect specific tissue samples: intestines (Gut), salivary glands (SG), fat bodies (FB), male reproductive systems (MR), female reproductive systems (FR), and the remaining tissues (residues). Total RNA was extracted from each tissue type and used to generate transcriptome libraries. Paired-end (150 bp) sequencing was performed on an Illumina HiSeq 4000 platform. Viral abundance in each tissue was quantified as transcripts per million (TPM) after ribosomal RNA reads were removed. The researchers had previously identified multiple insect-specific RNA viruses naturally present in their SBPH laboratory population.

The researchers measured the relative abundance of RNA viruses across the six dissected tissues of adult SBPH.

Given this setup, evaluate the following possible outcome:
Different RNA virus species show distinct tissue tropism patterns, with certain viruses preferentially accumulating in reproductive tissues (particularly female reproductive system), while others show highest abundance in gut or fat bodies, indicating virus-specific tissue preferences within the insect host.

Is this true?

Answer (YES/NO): YES